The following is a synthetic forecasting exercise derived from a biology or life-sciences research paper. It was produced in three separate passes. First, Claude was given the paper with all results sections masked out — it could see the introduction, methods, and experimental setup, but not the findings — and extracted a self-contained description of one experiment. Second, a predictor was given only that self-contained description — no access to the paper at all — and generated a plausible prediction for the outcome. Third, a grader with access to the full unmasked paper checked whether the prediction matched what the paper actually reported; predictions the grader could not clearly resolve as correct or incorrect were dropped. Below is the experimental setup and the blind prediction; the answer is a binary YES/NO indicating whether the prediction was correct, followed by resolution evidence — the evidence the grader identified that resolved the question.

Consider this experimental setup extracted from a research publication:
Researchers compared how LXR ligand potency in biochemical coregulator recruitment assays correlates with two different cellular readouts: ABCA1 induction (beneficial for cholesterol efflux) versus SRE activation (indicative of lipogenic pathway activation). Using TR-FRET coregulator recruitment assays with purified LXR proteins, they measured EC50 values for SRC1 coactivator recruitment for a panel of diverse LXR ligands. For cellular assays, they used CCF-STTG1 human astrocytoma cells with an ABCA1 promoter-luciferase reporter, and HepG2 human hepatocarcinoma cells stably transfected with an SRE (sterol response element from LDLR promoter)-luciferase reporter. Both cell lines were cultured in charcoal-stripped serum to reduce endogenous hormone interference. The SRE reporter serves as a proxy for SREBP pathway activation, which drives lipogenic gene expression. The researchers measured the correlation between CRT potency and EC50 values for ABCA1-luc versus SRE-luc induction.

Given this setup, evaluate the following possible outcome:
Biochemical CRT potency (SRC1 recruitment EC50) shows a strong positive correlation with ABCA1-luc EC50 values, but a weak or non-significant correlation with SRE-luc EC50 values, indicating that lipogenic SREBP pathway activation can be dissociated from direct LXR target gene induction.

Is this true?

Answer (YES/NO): YES